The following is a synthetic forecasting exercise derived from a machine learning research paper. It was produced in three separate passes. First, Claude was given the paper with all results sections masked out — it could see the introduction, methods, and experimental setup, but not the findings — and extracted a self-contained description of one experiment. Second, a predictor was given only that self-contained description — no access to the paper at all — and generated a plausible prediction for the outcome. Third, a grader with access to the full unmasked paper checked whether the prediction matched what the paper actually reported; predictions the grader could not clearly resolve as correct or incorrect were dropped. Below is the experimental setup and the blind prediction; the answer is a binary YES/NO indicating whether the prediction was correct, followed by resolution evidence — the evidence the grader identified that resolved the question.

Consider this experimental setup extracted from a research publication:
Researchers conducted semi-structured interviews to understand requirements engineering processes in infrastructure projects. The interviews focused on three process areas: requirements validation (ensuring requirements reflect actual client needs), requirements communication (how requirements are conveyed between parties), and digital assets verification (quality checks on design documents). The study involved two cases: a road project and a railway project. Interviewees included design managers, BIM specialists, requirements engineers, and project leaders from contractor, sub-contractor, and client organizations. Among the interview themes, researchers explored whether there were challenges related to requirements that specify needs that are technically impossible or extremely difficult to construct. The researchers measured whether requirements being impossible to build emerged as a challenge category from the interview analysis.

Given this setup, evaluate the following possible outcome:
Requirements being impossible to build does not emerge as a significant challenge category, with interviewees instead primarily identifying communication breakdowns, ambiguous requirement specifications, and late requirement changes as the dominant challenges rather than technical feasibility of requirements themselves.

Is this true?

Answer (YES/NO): NO